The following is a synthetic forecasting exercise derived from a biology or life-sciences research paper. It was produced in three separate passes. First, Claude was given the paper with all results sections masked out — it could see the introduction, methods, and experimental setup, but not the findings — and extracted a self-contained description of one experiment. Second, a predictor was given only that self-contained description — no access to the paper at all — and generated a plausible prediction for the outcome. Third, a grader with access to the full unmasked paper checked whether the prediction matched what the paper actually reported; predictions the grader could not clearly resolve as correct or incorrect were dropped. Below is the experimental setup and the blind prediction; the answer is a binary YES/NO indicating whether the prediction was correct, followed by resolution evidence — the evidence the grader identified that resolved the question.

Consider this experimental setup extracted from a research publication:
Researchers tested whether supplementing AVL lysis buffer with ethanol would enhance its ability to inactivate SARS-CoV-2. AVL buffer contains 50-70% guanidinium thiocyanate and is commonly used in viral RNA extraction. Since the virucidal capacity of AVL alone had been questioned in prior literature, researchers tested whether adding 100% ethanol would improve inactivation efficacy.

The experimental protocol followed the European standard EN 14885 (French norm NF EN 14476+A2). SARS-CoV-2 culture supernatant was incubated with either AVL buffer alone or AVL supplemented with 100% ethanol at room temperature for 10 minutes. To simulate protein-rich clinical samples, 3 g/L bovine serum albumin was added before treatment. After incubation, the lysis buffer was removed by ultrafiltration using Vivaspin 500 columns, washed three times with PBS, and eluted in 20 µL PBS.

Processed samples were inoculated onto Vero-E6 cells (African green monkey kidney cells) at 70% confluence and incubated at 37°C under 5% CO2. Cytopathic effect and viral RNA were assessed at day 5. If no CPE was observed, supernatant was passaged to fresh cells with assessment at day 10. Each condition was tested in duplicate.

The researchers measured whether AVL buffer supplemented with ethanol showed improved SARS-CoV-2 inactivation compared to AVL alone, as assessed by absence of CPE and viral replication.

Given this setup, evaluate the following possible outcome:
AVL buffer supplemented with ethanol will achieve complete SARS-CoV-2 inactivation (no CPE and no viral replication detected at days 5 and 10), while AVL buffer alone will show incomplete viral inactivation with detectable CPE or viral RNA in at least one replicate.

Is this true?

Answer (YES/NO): NO